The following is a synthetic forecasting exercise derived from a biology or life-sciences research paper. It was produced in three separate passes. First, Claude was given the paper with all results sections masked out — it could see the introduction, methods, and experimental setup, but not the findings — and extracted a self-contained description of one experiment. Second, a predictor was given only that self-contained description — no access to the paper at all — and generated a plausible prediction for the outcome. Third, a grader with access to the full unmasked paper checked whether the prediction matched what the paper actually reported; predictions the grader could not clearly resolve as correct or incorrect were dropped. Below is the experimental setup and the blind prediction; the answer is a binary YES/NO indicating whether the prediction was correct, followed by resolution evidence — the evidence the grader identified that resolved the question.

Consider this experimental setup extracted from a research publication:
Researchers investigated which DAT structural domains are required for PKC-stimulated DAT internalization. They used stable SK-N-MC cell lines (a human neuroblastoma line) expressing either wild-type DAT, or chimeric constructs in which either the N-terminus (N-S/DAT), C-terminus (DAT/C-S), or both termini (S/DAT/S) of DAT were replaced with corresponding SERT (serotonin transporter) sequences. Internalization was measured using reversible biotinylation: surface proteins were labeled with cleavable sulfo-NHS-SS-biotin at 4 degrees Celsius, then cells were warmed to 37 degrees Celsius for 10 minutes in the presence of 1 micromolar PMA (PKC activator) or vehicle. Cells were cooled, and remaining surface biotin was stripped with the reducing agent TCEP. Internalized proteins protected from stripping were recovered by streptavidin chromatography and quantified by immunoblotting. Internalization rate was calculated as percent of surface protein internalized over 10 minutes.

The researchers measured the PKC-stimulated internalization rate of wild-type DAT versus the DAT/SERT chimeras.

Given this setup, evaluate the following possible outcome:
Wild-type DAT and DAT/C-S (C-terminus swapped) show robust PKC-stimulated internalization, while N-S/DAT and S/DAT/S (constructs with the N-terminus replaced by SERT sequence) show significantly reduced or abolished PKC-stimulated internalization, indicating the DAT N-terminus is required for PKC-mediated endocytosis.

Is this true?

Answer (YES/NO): YES